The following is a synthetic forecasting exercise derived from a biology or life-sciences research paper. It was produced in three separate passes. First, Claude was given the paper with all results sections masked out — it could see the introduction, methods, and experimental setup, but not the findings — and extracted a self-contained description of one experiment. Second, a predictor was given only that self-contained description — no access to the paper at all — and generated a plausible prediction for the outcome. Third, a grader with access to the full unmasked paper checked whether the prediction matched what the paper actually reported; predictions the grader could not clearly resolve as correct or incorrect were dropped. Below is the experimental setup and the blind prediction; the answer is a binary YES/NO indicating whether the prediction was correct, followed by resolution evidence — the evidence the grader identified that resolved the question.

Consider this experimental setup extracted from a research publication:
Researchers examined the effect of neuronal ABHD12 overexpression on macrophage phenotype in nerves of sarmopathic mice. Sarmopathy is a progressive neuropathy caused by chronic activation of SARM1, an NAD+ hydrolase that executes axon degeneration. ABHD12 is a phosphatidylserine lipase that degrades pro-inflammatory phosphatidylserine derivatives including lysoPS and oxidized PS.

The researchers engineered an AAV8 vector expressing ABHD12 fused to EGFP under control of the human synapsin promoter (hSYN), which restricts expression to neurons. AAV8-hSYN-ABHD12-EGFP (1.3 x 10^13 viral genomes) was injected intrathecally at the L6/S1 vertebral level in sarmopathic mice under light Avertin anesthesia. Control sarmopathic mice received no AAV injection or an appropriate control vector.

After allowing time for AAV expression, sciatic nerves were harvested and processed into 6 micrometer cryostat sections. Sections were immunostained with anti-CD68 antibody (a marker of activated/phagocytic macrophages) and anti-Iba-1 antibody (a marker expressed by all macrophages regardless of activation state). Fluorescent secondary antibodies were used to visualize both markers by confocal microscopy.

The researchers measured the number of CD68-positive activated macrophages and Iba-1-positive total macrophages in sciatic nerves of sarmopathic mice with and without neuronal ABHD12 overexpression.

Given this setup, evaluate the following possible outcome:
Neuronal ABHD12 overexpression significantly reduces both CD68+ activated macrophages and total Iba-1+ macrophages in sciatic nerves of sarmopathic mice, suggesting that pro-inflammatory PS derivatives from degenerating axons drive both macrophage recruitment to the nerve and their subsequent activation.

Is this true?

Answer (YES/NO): NO